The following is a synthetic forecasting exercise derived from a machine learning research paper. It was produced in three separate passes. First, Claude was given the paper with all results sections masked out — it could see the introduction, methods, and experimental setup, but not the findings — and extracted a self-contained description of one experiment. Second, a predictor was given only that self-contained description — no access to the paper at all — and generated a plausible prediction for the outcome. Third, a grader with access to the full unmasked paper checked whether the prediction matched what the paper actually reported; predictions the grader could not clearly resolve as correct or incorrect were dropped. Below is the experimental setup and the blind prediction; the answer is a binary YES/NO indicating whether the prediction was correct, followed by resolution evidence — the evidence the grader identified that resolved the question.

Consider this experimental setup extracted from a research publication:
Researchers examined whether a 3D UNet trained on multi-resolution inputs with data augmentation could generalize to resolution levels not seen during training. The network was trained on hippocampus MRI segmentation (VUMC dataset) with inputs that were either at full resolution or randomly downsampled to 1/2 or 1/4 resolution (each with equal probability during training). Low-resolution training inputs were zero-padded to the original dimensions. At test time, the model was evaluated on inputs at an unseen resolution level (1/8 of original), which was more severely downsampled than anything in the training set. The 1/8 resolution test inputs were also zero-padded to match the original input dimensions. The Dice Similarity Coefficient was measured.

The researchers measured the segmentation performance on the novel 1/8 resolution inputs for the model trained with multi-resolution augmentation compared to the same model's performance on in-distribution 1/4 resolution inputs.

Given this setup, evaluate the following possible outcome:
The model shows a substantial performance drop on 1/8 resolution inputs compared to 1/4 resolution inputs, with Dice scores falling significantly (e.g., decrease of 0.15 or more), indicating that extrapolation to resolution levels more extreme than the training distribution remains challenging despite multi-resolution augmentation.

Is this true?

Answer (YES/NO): NO